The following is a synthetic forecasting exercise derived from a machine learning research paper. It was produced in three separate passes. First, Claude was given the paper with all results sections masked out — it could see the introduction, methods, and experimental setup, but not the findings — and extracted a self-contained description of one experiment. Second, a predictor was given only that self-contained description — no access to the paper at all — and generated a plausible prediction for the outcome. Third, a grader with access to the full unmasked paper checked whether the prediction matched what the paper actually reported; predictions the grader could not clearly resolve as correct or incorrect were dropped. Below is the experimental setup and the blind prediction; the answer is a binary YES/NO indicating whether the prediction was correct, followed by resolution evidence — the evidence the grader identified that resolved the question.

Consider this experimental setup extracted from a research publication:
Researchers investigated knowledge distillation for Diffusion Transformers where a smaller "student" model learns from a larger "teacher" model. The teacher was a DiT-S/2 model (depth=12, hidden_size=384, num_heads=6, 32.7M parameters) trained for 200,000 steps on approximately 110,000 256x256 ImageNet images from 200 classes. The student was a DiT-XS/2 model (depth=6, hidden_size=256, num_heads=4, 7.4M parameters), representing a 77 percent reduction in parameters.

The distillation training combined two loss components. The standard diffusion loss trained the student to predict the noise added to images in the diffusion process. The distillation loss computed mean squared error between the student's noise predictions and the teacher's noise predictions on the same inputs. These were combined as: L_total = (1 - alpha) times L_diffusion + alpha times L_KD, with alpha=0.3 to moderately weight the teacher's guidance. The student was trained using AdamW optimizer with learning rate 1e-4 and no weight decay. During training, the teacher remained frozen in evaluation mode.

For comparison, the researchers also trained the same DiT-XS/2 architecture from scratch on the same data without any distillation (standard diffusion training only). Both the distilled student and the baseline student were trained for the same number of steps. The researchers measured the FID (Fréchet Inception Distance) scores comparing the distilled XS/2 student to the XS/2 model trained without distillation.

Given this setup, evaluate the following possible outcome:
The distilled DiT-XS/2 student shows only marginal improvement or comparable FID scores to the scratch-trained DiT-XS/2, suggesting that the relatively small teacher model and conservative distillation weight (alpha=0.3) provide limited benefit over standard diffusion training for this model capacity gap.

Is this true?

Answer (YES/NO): NO